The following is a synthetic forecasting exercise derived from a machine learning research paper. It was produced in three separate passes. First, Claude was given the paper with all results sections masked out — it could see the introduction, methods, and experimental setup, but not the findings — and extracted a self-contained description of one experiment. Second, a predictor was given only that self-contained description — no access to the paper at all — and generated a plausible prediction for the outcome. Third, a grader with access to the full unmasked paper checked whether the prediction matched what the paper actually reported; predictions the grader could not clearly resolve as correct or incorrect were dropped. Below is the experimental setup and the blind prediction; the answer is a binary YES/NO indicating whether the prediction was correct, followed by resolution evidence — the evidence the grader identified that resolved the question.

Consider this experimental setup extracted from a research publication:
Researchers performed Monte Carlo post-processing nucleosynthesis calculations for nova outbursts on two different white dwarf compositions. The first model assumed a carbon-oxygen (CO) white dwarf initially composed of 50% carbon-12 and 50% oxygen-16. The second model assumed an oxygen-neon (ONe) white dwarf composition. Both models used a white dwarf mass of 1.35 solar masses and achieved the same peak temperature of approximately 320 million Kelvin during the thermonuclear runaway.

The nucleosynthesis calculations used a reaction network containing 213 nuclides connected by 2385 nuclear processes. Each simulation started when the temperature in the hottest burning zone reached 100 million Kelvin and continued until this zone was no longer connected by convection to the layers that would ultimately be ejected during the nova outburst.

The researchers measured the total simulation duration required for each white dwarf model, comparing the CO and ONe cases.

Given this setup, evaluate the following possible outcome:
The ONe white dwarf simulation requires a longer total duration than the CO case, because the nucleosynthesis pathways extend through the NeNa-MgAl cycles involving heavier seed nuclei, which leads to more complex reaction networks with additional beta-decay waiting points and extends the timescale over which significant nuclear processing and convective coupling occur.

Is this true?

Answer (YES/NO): YES